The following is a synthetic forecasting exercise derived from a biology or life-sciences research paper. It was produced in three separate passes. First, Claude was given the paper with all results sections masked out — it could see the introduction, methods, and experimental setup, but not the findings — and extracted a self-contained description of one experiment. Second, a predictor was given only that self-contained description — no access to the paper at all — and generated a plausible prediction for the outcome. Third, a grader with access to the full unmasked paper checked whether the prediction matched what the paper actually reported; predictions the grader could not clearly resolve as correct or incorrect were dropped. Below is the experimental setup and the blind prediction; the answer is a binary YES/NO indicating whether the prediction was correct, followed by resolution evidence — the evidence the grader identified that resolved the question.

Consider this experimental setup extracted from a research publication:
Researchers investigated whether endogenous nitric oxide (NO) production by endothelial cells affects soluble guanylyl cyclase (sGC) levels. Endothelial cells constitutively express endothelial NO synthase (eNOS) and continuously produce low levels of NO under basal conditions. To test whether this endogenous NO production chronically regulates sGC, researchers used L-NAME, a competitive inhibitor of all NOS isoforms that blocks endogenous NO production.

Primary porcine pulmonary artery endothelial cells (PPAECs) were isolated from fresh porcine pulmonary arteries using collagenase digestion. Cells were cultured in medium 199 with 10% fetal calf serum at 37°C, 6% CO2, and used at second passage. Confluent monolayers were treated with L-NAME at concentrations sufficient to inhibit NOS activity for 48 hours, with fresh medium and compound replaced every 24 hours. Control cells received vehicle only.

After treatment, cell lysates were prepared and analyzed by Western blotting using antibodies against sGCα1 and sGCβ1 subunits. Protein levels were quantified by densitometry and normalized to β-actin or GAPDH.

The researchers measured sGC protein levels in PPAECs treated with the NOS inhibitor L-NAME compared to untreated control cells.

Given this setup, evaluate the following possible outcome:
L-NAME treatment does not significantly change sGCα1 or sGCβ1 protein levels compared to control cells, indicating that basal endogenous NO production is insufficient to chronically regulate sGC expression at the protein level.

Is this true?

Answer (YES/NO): NO